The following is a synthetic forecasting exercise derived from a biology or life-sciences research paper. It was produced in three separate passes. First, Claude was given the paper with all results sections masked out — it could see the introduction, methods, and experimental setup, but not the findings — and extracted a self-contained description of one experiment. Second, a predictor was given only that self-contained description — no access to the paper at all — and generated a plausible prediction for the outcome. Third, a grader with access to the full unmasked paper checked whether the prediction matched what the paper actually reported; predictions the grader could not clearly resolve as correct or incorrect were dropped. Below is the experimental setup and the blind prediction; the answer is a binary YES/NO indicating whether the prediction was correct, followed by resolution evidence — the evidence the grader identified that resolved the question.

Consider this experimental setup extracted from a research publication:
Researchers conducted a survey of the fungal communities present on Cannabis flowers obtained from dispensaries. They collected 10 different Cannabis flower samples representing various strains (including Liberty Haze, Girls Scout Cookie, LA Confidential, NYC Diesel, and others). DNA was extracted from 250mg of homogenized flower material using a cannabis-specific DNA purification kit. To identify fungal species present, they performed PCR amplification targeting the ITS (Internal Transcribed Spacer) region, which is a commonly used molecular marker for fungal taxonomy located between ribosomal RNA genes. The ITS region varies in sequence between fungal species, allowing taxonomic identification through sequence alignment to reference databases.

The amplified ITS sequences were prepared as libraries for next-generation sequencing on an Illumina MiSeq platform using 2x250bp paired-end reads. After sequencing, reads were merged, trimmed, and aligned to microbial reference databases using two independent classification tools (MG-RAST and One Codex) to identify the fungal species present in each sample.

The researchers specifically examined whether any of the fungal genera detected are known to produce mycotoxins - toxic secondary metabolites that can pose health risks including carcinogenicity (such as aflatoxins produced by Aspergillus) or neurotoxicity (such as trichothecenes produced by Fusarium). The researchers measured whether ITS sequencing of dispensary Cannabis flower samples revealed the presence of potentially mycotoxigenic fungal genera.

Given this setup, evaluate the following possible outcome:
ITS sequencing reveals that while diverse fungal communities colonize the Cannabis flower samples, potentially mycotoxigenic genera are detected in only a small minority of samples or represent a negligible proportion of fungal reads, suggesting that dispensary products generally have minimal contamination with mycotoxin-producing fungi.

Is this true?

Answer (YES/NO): NO